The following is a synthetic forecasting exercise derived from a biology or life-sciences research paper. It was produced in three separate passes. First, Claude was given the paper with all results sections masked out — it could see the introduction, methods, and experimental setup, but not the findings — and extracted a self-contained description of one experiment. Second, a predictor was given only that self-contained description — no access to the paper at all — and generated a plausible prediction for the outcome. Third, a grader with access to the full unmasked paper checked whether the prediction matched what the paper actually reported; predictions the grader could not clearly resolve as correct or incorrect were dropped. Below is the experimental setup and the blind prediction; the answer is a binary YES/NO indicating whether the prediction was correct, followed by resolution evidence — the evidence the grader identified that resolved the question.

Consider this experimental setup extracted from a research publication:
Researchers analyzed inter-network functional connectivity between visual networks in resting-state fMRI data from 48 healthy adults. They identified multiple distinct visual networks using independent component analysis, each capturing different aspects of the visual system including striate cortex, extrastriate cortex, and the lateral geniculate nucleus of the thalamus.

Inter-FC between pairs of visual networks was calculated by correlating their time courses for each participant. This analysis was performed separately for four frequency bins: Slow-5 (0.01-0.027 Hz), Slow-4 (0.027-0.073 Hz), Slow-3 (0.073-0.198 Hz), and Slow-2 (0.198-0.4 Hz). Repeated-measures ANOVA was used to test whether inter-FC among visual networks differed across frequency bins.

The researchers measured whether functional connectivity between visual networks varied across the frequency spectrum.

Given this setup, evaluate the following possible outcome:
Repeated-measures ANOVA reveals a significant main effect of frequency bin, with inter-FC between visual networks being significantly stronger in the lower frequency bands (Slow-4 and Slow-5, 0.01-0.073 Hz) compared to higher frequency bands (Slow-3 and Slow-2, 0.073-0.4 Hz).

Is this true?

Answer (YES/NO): NO